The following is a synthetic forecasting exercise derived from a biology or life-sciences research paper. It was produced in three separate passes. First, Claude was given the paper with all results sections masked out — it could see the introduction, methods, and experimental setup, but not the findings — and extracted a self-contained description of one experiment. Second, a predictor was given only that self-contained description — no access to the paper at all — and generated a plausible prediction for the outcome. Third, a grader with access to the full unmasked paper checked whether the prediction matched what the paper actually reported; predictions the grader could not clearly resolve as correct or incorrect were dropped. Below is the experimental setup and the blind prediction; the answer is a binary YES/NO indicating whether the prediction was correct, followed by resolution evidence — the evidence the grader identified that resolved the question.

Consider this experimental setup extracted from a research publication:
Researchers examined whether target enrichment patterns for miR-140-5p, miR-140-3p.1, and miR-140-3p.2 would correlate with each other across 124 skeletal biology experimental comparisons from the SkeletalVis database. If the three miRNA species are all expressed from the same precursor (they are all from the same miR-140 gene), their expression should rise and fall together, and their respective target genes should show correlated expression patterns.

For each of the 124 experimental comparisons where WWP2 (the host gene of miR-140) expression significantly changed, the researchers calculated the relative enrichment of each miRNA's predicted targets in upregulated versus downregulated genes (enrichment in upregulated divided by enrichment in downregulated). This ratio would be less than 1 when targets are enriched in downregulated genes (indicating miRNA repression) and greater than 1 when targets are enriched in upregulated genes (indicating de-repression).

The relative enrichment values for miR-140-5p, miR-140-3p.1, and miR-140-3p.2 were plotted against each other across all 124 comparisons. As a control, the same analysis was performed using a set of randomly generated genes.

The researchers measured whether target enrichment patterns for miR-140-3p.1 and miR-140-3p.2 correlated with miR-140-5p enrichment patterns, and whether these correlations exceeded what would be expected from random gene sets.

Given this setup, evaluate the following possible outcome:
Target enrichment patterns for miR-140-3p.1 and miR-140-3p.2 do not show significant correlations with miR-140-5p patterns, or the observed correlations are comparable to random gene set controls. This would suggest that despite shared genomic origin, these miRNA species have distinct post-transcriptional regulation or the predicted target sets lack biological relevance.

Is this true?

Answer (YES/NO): NO